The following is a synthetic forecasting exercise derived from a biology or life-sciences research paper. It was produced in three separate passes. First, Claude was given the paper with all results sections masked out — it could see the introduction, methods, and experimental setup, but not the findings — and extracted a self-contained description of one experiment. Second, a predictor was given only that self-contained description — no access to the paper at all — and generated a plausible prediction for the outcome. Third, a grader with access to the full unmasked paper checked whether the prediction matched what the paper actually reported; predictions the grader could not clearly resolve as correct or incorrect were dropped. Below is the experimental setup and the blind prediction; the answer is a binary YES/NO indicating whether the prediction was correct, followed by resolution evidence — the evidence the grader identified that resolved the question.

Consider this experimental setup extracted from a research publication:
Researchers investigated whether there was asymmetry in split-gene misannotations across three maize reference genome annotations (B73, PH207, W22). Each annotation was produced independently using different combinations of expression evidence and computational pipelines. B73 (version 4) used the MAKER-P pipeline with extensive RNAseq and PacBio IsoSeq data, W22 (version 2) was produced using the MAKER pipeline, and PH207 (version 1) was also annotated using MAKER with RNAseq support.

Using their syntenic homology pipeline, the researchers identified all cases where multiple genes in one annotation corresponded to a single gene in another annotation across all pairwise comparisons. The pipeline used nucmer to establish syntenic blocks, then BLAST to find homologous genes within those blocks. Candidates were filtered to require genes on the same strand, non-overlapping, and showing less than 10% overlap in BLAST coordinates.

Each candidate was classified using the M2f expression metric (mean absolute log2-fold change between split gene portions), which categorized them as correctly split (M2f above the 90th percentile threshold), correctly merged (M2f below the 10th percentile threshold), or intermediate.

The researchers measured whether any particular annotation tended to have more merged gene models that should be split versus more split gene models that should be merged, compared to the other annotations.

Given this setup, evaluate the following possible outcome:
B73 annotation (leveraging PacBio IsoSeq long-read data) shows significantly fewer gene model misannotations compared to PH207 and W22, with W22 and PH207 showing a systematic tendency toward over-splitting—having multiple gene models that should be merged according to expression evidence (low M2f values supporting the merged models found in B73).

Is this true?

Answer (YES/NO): NO